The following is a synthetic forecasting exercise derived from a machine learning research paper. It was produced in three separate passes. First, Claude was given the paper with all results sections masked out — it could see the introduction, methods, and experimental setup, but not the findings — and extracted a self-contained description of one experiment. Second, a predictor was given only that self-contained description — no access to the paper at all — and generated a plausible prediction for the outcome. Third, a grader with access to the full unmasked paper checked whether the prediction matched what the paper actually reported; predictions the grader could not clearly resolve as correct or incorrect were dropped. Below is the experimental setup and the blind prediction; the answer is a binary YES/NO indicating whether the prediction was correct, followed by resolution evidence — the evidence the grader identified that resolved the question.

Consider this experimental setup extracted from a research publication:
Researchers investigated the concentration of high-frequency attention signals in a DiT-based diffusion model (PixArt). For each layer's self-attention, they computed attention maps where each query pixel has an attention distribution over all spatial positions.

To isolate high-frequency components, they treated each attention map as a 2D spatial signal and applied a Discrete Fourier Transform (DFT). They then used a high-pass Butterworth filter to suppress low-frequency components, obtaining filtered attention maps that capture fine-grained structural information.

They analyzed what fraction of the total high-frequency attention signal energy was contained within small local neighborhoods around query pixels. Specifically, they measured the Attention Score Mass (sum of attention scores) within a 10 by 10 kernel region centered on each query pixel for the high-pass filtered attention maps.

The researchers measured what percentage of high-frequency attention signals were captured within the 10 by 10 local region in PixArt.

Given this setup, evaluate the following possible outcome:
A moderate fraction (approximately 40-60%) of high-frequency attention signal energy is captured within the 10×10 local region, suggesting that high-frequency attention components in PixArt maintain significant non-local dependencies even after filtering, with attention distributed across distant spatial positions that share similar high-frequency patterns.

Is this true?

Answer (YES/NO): NO